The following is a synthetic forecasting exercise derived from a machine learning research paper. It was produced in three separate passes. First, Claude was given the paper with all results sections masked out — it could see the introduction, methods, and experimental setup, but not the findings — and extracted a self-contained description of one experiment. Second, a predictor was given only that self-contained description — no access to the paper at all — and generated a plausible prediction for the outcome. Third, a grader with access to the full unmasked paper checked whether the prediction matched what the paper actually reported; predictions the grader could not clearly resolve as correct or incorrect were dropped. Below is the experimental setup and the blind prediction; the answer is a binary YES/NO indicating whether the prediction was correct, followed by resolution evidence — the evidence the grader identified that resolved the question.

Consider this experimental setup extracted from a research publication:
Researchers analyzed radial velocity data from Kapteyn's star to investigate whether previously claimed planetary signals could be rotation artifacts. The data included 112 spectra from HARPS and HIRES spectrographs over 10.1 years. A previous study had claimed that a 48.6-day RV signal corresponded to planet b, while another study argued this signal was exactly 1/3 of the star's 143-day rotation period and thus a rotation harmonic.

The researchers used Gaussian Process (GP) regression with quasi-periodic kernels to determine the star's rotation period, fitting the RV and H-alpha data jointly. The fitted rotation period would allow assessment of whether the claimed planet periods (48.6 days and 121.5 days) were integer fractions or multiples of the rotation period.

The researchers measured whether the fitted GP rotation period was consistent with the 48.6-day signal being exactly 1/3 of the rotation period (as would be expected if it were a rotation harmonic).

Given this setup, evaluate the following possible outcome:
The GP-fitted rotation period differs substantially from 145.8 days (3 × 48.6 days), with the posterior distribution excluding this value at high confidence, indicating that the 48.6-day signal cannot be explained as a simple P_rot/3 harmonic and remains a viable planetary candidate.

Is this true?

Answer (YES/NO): NO